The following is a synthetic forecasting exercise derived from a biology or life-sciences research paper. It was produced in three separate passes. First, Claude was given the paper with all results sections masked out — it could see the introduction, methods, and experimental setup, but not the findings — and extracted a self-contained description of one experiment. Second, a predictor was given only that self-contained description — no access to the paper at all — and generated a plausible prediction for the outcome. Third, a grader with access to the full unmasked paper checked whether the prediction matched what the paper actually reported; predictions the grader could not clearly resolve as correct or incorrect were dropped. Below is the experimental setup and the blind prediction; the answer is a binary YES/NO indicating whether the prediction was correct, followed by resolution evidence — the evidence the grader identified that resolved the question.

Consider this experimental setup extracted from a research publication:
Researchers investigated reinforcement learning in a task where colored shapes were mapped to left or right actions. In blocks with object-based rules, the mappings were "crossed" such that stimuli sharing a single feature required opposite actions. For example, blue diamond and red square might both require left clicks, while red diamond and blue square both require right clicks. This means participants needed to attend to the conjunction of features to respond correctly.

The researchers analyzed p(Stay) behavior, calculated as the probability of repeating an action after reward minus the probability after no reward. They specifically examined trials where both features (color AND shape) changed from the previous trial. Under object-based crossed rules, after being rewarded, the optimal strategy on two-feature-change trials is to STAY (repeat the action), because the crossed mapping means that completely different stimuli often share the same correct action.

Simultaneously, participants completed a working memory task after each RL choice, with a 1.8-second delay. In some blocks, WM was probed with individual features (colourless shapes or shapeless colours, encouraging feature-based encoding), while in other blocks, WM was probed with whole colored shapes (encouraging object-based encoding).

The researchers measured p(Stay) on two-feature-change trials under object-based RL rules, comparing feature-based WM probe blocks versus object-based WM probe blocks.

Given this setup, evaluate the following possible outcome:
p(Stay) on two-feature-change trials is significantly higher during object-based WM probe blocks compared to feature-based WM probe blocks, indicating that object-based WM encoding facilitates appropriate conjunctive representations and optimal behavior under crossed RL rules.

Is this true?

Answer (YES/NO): NO